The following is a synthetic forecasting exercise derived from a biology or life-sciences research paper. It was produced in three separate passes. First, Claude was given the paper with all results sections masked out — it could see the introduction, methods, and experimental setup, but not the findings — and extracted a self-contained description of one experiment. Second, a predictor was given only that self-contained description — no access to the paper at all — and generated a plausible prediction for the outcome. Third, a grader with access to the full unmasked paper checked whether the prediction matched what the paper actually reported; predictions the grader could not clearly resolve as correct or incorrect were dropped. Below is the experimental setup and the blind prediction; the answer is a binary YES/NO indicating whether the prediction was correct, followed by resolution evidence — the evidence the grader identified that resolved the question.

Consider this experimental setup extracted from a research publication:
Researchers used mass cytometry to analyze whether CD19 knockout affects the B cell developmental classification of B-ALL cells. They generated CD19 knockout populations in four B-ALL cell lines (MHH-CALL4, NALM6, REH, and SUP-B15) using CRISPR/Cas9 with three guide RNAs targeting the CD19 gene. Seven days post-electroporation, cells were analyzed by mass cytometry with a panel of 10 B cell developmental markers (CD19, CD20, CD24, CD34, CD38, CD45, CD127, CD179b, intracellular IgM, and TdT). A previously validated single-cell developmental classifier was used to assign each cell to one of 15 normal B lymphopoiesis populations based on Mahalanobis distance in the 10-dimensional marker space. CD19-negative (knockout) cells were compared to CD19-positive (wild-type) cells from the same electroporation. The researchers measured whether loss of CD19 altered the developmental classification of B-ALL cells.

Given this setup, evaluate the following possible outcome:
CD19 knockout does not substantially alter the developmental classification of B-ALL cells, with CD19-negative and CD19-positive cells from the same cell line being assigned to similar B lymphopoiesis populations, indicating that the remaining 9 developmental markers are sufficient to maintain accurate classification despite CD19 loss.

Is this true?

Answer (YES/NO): YES